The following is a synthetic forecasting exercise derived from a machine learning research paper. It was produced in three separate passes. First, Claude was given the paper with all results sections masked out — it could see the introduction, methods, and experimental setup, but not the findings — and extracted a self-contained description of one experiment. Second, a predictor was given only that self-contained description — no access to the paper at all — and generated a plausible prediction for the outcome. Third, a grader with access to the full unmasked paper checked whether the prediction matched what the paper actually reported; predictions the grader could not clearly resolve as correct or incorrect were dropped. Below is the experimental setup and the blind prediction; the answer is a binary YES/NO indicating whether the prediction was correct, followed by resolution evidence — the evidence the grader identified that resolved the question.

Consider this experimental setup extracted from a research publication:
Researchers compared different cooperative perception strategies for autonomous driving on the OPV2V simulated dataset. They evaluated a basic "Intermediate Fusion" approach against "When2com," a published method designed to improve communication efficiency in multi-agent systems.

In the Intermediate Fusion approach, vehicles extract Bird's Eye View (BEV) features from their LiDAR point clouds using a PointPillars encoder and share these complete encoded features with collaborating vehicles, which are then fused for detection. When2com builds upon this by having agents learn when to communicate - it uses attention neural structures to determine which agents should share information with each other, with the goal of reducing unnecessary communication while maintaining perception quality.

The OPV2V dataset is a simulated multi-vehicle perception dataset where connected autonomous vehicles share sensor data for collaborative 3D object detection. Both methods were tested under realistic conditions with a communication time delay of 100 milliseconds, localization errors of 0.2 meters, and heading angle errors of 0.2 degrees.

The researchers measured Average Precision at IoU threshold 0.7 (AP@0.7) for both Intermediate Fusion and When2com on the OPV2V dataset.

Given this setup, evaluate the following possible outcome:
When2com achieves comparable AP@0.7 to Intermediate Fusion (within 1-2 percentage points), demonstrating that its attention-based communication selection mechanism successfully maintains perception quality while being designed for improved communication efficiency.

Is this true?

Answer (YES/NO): NO